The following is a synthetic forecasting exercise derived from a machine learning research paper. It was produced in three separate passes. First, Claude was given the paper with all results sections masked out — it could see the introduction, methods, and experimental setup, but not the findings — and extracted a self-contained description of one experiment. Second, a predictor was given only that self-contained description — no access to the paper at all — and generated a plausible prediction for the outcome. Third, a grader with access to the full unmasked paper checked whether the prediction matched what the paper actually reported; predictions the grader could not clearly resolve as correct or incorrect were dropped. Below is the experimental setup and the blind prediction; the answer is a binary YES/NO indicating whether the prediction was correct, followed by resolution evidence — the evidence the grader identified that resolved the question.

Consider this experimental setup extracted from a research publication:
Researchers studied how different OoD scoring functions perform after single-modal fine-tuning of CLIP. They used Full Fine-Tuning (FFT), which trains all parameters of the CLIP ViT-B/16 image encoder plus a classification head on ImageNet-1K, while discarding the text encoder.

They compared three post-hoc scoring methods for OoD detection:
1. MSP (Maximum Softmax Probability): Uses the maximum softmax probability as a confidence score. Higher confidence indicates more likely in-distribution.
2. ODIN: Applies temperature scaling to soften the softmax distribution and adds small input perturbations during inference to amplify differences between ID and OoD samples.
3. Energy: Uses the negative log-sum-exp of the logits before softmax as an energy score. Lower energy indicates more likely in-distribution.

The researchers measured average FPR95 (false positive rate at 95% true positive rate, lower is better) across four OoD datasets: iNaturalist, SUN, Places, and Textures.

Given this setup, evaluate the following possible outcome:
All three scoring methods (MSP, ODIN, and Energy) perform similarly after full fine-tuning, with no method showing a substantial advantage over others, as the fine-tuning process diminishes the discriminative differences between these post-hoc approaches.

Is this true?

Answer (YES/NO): NO